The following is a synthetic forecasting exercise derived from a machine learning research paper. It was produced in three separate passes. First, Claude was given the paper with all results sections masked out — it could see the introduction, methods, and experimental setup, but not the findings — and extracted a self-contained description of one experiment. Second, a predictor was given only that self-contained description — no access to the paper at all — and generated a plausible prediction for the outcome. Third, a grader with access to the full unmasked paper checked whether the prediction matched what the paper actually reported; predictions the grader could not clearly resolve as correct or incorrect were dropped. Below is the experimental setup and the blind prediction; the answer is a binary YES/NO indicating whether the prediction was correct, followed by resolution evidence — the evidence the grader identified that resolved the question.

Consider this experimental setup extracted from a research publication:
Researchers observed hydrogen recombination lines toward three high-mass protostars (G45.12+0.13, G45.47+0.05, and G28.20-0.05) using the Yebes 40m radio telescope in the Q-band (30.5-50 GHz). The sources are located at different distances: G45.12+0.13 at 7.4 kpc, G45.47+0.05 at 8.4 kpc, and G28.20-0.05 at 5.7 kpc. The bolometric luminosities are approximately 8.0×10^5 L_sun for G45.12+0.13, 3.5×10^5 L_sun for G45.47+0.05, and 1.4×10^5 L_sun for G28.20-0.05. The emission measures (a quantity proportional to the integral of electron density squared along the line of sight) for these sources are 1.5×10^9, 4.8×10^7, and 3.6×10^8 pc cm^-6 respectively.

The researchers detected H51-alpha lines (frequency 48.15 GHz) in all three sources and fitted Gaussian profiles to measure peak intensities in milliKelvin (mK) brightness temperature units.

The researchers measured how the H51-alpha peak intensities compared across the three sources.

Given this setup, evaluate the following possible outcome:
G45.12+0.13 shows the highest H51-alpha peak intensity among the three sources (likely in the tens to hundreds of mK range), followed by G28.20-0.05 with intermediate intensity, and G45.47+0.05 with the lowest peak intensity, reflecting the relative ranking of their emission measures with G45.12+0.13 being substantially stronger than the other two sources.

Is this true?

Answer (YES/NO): YES